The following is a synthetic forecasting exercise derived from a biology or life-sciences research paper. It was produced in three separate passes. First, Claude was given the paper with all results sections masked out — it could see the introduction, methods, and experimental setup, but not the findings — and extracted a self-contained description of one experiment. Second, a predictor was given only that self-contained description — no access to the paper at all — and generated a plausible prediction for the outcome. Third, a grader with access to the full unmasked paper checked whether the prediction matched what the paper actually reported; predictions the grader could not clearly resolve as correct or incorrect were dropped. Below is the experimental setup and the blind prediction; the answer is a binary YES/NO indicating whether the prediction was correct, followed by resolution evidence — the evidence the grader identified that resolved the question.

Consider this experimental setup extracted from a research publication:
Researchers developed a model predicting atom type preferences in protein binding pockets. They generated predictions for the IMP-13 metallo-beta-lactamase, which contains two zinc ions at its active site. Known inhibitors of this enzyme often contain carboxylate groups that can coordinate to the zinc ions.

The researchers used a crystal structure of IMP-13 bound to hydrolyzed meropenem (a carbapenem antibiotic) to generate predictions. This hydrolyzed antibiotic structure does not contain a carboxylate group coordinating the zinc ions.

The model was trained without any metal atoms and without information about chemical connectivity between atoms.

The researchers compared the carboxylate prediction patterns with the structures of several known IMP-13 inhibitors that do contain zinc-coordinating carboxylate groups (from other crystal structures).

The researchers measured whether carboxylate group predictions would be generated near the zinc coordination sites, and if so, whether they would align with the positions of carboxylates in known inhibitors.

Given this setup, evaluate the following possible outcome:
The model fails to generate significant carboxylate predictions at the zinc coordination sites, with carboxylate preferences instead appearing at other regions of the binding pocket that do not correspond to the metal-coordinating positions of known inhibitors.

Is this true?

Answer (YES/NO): NO